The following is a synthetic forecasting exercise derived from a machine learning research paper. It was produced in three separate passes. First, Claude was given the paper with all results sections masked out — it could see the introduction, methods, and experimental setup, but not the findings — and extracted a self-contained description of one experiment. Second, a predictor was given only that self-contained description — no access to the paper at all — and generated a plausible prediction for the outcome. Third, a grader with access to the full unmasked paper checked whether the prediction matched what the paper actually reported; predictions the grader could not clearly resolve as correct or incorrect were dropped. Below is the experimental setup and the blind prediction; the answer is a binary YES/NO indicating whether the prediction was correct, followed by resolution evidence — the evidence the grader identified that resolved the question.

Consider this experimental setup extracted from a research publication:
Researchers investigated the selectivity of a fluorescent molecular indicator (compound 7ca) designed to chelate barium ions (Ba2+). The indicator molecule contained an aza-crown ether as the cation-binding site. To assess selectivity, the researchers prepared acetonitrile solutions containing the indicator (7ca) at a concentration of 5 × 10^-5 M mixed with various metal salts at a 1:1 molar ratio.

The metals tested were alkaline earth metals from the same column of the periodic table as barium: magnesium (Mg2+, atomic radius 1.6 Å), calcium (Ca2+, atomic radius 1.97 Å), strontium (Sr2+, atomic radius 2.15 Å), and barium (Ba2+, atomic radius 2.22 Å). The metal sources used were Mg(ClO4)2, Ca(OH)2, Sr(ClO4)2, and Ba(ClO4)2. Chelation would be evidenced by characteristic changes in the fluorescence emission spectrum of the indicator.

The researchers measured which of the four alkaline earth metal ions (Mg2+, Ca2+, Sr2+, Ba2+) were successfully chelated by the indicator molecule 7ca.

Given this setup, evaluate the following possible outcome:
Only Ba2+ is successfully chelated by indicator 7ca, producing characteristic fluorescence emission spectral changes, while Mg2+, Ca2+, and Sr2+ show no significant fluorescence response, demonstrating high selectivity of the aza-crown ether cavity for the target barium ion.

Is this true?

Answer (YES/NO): NO